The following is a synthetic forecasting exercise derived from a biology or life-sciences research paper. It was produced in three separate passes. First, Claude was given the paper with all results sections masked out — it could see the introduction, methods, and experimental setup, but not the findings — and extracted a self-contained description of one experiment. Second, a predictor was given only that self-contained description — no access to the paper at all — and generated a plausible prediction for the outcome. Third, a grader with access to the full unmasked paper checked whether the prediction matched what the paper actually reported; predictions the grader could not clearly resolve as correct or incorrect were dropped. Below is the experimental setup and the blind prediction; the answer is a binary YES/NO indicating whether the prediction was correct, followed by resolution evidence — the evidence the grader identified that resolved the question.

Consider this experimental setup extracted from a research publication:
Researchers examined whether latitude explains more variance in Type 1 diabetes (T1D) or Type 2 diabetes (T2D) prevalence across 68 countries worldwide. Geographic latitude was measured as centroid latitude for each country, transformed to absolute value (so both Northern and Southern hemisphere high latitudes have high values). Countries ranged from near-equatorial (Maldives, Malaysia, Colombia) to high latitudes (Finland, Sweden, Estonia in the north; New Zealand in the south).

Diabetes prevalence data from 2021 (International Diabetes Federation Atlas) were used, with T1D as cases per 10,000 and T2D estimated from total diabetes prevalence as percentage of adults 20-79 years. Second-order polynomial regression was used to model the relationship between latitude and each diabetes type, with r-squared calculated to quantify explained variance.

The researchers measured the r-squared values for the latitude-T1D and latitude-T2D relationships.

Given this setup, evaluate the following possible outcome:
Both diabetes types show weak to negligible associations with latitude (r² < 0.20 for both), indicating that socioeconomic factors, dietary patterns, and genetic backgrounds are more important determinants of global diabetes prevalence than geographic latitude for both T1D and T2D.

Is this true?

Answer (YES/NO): NO